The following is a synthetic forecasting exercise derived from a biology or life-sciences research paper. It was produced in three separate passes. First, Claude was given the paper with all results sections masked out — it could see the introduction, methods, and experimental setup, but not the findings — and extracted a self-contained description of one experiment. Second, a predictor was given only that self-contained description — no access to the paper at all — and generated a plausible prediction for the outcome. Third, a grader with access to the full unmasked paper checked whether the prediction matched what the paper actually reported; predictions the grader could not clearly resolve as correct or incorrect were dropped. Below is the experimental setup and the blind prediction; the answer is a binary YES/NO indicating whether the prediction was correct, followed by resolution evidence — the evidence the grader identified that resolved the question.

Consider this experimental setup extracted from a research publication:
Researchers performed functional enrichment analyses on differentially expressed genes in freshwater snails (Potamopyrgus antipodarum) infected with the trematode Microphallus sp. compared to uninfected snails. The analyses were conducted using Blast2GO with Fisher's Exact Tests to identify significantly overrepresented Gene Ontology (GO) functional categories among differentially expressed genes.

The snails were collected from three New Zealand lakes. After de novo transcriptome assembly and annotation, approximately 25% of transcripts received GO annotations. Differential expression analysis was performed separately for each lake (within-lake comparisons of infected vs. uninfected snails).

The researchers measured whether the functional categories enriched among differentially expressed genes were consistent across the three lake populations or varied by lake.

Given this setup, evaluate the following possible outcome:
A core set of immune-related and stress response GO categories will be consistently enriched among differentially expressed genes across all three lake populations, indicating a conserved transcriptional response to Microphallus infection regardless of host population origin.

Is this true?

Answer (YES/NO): NO